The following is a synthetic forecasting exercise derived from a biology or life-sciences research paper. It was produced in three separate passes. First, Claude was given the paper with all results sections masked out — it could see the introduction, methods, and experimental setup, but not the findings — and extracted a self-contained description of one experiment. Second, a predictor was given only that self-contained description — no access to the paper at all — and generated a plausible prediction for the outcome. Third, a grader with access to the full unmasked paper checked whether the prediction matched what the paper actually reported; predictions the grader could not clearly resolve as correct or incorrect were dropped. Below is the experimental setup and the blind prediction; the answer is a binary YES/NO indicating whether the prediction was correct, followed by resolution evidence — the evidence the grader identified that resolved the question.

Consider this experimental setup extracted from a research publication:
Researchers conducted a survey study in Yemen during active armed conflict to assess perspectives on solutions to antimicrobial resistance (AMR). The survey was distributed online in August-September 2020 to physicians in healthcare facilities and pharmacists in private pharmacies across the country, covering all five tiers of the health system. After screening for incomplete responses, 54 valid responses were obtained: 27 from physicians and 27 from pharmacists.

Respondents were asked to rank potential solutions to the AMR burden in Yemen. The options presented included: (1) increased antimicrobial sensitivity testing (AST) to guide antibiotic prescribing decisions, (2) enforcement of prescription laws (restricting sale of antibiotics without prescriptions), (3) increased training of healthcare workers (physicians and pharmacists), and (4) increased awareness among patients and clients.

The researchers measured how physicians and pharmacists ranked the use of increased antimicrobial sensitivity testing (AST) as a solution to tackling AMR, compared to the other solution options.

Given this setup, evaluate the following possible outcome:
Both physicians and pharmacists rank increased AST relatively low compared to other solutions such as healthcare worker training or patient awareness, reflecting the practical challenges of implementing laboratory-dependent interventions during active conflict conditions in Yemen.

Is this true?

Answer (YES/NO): YES